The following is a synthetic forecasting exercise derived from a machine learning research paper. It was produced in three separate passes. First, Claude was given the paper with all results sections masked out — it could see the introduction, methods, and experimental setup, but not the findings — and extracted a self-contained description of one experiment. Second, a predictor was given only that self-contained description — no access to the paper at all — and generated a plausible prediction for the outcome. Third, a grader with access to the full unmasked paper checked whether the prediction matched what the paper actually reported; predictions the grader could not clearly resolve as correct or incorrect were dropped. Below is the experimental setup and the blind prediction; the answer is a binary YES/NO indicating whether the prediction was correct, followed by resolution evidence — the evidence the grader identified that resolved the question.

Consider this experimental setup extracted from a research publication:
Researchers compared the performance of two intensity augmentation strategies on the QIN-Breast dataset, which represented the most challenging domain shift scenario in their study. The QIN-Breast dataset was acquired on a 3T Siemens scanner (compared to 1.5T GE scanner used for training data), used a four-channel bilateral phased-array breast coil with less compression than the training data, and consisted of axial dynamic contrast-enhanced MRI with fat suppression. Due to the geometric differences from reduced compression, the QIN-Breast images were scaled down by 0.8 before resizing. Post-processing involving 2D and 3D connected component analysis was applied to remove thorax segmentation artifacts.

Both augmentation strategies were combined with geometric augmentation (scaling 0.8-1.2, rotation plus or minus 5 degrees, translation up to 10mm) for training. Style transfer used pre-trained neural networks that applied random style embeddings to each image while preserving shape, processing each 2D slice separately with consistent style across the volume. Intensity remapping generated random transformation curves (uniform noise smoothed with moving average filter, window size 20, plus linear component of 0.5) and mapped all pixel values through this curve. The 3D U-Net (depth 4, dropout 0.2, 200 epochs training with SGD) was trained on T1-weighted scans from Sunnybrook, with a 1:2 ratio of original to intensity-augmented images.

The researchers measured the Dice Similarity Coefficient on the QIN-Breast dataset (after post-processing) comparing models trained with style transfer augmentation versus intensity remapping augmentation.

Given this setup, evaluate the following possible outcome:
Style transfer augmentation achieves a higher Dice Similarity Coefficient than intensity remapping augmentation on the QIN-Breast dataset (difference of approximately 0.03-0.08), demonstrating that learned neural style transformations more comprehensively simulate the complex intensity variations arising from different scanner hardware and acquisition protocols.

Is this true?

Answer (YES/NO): NO